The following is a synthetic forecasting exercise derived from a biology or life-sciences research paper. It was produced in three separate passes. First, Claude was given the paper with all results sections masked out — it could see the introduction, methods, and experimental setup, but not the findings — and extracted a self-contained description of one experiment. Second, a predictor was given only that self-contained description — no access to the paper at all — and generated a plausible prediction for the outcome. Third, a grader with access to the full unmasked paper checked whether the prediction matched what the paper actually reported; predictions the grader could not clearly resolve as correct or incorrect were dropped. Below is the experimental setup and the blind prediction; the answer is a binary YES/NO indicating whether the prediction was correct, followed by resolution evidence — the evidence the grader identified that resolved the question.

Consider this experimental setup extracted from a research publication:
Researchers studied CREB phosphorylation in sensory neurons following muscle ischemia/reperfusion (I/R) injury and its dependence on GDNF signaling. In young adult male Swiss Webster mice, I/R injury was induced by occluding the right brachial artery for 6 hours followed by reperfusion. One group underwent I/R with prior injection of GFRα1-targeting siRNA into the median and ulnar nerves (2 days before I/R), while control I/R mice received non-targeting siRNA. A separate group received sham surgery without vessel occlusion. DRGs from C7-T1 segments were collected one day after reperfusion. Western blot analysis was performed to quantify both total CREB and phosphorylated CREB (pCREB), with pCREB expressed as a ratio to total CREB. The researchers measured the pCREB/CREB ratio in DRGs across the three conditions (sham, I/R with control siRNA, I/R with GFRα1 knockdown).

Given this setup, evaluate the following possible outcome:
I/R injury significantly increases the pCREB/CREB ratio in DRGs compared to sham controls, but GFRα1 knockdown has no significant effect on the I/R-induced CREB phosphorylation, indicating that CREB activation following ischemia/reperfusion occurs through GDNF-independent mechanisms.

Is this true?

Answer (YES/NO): NO